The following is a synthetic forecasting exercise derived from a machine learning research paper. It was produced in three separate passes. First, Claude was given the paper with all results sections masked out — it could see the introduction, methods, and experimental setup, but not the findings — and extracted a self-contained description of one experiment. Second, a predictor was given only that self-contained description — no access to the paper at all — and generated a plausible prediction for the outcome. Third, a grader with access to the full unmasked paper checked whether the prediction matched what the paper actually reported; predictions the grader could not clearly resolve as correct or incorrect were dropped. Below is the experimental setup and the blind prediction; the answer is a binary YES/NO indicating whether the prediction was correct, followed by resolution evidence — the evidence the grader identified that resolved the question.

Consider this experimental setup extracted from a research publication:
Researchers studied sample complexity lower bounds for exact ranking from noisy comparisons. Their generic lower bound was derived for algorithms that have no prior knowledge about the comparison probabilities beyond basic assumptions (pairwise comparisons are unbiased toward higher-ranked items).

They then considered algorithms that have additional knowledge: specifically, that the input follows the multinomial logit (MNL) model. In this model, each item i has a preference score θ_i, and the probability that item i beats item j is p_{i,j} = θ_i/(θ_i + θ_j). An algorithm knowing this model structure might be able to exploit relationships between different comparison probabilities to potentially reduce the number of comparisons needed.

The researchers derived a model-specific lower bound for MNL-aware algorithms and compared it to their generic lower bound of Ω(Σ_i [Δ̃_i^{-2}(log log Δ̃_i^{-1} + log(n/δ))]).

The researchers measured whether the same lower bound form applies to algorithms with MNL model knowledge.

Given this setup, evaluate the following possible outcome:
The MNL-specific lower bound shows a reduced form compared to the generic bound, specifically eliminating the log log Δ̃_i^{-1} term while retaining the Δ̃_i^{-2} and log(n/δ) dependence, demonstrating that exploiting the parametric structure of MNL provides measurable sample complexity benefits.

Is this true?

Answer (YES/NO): NO